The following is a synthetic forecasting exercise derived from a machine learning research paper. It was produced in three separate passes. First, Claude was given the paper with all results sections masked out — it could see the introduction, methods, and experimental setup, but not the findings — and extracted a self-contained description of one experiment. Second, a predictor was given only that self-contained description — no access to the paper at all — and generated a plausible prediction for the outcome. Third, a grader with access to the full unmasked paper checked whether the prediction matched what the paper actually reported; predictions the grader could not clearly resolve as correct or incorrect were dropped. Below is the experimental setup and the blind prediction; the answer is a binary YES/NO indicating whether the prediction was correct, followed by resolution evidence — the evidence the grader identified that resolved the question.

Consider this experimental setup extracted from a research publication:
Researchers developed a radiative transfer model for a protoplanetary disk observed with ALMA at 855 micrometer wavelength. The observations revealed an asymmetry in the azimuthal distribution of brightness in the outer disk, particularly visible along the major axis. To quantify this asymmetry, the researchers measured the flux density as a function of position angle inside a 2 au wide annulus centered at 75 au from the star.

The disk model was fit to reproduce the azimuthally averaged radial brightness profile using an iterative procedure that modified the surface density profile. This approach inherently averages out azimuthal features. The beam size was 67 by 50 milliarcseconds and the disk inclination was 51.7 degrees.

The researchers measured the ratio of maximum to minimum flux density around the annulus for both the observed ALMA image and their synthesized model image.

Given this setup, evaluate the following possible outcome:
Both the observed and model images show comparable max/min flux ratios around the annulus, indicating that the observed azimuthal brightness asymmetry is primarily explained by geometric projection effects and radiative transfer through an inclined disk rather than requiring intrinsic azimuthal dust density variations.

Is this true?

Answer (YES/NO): NO